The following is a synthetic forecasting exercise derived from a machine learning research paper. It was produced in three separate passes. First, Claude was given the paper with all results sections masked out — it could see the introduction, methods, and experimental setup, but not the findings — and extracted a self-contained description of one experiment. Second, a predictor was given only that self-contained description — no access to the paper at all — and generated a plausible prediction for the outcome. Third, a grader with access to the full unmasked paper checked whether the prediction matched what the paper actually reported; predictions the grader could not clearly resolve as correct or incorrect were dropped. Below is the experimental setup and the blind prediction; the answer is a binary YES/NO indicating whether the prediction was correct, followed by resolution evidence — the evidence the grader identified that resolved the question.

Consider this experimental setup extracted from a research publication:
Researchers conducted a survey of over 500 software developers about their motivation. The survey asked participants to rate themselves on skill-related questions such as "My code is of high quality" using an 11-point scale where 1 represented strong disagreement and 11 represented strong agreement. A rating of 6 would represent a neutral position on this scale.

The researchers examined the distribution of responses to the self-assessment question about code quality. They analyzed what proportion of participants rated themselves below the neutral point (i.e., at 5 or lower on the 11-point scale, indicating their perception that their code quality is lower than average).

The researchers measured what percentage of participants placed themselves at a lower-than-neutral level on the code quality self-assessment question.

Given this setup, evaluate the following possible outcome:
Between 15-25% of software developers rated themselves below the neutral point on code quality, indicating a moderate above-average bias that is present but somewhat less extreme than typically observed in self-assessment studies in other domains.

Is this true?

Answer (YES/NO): NO